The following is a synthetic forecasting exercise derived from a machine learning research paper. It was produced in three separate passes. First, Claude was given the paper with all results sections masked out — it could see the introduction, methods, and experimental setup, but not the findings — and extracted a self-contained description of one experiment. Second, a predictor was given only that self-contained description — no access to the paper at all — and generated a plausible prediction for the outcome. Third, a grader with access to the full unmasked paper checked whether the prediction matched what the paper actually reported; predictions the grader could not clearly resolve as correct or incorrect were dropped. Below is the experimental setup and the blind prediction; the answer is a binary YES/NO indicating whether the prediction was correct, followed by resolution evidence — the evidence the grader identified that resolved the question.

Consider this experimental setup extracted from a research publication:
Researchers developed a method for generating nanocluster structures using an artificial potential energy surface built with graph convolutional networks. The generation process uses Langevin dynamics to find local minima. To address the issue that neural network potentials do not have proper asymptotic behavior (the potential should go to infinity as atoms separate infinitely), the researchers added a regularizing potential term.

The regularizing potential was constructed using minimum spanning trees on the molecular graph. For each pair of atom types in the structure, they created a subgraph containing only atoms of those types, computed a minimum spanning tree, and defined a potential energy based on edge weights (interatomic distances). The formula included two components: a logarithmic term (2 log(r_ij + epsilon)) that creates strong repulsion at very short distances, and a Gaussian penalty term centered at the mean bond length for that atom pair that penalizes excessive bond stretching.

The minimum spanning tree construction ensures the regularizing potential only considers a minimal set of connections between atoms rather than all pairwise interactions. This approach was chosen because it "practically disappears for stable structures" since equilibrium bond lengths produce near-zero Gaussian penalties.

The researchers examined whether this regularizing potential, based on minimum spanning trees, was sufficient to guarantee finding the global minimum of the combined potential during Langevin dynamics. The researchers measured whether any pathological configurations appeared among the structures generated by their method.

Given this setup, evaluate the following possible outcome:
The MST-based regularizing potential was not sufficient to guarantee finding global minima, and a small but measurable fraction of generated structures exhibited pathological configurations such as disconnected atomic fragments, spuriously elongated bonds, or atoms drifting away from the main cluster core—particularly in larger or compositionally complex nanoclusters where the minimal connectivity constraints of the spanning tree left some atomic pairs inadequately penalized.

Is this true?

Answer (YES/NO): NO